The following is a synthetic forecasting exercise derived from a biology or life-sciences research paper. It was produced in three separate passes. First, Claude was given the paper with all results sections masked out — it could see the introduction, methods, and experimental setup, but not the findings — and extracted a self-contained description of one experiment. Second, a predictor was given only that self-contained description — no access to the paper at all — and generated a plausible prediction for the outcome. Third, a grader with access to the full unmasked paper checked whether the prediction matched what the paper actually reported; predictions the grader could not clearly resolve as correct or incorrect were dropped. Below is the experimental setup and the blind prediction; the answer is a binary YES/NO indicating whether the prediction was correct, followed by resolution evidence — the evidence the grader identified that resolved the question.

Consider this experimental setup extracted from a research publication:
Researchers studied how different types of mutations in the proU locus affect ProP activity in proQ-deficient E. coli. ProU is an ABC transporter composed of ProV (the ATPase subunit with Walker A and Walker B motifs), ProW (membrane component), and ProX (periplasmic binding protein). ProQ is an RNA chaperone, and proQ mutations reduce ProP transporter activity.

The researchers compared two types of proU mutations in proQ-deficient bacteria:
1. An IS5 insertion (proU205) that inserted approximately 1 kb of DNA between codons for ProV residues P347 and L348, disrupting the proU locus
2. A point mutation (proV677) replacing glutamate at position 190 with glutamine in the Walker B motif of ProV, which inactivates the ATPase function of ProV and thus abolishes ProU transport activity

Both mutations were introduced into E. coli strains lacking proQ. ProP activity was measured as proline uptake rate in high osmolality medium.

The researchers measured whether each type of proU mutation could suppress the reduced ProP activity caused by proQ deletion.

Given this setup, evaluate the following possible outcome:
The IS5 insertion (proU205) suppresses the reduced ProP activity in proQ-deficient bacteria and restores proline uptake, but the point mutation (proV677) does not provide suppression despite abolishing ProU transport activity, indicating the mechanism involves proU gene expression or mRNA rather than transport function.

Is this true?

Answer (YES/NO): NO